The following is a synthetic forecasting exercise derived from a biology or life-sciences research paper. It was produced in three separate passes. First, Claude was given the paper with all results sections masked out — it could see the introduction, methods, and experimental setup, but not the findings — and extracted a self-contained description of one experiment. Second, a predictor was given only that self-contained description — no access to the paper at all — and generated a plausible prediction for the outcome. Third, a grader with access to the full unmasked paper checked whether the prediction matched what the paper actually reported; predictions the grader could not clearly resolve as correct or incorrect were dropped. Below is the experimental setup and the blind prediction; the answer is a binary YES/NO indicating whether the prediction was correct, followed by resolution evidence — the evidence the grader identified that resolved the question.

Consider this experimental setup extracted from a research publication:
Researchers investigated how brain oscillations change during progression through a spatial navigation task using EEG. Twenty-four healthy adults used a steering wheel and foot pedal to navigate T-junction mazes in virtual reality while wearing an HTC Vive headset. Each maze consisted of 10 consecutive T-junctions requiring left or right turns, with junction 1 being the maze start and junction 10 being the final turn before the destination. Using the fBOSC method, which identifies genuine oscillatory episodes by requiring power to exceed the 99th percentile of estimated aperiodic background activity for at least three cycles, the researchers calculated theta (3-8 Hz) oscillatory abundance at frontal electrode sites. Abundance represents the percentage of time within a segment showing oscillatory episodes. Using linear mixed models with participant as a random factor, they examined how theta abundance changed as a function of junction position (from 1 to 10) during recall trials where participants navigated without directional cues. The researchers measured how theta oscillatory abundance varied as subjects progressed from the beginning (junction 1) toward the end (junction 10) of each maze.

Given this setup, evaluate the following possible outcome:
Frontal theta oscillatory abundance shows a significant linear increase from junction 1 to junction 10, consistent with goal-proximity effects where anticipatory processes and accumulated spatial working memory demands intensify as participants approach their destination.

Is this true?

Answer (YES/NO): NO